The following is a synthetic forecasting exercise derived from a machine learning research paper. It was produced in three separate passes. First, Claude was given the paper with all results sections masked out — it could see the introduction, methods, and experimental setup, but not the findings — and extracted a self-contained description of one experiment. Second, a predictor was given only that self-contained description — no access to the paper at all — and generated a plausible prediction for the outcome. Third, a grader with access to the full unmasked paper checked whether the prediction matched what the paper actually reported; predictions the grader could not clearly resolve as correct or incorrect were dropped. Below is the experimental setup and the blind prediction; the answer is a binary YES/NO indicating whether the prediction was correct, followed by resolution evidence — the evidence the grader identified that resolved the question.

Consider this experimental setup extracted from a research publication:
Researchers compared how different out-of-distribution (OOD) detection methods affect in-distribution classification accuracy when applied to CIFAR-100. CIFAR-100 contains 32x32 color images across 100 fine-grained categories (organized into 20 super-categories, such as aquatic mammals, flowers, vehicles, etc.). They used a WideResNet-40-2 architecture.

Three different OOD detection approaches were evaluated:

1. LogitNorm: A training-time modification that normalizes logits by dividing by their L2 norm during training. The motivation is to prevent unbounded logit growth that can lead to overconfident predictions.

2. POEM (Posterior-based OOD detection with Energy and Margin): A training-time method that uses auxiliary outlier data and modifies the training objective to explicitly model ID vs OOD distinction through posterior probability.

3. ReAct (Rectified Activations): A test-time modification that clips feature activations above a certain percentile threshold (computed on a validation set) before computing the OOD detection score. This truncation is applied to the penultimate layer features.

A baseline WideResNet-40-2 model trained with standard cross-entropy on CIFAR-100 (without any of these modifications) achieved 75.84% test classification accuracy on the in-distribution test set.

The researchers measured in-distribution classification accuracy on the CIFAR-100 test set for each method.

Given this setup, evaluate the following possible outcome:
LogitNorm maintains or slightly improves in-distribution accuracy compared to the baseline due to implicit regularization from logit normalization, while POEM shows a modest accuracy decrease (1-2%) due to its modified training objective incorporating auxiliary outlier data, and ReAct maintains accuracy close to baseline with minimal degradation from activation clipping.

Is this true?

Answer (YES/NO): NO